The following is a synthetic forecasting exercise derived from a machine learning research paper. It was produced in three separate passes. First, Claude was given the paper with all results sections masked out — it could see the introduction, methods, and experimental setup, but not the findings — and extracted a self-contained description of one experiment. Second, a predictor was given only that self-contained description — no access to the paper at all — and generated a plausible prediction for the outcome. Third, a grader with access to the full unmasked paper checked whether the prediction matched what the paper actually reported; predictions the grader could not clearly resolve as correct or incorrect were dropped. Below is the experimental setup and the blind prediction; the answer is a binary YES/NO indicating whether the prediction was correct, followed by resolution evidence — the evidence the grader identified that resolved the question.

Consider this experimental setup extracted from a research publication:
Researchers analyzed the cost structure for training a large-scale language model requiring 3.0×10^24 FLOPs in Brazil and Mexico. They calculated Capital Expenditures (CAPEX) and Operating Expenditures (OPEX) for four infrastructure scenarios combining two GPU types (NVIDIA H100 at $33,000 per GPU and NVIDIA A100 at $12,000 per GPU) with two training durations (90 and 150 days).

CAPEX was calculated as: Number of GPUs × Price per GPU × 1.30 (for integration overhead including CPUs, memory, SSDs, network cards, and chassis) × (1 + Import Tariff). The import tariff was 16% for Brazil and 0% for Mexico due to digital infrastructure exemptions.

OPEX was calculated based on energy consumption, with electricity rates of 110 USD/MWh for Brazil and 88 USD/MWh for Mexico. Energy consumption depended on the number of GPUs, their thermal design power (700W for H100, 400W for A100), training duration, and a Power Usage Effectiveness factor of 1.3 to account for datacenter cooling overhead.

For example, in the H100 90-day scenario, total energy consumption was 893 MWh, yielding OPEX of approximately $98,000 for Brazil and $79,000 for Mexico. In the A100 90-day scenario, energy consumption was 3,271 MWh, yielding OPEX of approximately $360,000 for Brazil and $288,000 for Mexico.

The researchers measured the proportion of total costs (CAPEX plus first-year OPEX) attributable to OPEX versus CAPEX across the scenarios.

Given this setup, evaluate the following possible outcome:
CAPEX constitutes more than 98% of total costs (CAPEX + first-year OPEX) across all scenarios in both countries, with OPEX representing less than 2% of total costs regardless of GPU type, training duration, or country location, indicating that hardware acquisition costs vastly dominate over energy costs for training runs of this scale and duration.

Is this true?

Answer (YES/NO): YES